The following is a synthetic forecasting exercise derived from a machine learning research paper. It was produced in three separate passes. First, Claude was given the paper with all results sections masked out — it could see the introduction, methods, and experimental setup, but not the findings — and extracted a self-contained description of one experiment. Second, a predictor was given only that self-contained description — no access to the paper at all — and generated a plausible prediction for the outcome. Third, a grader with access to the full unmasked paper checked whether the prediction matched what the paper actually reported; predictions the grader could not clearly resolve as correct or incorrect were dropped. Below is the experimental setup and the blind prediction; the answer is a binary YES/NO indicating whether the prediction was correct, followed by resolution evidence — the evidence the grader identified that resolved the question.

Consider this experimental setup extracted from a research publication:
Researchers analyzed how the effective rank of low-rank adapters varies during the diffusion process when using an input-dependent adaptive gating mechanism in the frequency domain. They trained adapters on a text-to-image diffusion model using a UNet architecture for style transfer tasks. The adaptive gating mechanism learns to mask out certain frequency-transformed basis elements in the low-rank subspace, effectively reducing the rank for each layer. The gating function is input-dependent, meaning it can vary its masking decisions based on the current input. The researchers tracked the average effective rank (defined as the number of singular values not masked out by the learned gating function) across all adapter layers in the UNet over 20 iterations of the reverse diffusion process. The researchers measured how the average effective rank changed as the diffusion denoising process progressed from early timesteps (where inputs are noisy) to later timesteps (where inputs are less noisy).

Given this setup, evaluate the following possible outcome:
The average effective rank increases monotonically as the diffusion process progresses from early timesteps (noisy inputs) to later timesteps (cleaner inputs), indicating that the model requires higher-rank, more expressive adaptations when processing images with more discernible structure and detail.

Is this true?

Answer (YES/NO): NO